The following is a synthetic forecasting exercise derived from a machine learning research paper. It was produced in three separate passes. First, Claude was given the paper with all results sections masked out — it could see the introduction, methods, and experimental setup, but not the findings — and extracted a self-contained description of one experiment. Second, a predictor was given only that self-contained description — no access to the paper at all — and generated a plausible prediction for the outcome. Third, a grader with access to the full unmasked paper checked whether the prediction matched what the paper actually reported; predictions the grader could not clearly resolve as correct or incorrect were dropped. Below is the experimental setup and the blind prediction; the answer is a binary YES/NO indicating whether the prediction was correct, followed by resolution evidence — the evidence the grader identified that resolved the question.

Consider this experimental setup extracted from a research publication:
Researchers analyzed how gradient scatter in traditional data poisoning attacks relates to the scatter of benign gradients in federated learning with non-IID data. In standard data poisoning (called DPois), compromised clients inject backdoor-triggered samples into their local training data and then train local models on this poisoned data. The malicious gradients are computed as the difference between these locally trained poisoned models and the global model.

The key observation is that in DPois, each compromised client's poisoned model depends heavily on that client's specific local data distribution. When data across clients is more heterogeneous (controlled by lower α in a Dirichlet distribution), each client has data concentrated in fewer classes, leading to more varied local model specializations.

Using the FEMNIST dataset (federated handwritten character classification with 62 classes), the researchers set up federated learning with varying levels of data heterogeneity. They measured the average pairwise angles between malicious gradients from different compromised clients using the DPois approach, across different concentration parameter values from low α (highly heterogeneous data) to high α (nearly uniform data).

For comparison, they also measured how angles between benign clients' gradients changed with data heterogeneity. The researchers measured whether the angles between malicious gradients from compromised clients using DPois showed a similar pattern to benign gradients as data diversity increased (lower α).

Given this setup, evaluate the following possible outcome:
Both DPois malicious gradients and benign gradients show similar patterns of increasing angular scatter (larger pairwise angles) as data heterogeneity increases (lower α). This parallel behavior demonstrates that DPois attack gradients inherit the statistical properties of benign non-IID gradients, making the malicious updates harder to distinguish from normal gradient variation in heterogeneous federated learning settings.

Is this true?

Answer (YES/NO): YES